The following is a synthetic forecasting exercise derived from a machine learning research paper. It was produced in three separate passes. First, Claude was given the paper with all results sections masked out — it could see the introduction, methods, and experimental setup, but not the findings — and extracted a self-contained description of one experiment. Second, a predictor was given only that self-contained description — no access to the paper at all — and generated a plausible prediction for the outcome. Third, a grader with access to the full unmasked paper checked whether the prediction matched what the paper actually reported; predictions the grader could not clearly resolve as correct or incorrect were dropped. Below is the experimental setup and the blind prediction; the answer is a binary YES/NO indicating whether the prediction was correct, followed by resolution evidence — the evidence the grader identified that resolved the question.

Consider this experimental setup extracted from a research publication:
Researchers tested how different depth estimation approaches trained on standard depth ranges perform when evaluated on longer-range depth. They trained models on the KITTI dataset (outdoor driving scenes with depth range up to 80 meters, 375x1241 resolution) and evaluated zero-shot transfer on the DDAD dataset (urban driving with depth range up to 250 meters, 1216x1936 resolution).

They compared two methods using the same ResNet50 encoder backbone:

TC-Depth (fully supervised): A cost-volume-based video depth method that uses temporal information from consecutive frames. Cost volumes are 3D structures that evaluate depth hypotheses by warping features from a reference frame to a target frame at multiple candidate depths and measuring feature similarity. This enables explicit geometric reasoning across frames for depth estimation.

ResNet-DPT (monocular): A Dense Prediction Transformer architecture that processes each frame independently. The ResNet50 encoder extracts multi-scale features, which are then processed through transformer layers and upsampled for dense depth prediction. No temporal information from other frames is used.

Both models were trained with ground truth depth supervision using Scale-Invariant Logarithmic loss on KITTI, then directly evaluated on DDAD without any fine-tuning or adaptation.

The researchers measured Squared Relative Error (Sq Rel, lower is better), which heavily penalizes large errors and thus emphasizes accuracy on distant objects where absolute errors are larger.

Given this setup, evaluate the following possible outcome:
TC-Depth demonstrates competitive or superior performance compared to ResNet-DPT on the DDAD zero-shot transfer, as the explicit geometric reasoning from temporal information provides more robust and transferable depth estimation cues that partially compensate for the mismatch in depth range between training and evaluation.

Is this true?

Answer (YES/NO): YES